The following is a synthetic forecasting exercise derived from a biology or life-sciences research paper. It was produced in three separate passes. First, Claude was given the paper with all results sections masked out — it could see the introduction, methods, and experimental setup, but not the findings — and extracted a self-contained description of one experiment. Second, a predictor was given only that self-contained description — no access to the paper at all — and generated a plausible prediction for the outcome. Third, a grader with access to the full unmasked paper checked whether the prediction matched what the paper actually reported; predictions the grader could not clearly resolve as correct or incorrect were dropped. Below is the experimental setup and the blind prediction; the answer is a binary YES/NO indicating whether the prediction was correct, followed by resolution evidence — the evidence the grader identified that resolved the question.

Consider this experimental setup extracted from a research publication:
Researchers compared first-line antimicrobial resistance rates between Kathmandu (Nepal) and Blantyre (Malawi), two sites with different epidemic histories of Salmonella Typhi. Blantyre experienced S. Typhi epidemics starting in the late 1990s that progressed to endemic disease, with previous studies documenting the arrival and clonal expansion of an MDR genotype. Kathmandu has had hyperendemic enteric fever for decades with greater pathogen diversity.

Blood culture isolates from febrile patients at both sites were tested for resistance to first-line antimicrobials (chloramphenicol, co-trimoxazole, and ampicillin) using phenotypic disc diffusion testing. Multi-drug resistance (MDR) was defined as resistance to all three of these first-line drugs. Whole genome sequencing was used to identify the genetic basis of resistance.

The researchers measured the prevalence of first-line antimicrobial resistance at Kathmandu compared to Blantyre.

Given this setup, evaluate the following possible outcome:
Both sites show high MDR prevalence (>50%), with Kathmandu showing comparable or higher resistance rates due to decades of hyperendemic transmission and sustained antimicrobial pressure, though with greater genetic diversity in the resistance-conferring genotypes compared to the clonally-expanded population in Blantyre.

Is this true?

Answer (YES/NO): NO